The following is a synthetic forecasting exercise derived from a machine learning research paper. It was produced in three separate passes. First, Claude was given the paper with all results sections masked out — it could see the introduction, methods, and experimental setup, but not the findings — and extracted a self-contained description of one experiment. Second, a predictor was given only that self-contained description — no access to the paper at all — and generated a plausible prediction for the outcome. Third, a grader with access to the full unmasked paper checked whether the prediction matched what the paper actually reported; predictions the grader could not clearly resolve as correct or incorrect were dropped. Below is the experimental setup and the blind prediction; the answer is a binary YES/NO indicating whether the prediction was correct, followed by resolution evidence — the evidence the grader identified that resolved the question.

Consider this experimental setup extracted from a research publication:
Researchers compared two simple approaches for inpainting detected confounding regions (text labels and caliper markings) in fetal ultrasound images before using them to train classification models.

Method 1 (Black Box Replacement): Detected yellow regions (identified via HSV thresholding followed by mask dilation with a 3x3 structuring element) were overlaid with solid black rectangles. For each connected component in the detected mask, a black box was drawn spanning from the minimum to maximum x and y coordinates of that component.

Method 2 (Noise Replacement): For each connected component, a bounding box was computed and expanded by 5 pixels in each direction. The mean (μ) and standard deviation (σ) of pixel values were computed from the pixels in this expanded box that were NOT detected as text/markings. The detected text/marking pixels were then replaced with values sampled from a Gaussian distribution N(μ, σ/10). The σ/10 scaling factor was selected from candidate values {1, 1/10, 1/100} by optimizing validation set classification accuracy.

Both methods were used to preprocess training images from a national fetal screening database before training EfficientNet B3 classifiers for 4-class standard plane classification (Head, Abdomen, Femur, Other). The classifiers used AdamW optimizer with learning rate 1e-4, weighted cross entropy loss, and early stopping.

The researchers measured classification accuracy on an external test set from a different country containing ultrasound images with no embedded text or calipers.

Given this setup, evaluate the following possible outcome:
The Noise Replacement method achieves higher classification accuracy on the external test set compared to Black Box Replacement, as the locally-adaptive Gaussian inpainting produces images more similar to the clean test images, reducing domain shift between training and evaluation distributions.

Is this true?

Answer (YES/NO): YES